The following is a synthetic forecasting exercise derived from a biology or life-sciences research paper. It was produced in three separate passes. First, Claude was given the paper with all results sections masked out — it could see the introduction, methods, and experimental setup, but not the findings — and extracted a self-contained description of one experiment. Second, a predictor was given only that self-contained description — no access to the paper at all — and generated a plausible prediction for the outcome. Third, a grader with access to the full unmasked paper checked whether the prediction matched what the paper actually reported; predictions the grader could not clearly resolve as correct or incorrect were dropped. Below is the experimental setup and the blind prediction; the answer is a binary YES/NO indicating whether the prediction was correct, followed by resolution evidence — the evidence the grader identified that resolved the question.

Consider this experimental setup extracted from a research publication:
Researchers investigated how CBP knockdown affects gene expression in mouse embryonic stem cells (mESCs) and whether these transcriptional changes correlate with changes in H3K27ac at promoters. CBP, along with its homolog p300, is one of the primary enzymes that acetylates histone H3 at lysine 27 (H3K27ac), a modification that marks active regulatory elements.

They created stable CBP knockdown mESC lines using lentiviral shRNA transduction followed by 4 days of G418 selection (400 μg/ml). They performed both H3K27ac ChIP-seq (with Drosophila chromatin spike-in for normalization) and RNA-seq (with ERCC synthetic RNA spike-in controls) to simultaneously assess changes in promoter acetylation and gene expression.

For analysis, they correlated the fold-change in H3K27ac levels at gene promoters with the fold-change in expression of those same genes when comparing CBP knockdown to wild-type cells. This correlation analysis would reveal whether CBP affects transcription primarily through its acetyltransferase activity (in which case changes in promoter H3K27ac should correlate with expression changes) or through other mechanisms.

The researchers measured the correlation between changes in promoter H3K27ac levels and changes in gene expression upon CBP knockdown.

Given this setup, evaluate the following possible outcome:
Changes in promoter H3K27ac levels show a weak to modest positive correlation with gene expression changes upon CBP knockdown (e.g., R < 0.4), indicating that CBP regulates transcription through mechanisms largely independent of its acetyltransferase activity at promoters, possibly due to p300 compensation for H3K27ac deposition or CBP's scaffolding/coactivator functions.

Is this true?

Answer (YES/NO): NO